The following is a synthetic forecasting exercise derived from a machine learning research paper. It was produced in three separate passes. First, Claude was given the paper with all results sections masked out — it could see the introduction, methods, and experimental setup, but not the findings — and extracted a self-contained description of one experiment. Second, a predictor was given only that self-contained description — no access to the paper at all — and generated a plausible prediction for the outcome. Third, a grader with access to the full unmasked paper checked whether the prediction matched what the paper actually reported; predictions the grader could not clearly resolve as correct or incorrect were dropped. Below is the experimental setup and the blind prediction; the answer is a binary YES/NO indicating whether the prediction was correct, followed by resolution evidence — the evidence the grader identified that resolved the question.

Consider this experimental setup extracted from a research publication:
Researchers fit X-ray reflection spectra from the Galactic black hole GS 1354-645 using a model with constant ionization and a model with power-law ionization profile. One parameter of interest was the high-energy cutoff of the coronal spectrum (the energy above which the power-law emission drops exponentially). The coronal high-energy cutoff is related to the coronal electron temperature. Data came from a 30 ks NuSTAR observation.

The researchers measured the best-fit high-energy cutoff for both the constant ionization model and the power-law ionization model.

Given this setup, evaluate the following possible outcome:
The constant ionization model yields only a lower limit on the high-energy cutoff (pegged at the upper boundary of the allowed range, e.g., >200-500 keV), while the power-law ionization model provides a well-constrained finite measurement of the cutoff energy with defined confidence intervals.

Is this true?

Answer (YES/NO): NO